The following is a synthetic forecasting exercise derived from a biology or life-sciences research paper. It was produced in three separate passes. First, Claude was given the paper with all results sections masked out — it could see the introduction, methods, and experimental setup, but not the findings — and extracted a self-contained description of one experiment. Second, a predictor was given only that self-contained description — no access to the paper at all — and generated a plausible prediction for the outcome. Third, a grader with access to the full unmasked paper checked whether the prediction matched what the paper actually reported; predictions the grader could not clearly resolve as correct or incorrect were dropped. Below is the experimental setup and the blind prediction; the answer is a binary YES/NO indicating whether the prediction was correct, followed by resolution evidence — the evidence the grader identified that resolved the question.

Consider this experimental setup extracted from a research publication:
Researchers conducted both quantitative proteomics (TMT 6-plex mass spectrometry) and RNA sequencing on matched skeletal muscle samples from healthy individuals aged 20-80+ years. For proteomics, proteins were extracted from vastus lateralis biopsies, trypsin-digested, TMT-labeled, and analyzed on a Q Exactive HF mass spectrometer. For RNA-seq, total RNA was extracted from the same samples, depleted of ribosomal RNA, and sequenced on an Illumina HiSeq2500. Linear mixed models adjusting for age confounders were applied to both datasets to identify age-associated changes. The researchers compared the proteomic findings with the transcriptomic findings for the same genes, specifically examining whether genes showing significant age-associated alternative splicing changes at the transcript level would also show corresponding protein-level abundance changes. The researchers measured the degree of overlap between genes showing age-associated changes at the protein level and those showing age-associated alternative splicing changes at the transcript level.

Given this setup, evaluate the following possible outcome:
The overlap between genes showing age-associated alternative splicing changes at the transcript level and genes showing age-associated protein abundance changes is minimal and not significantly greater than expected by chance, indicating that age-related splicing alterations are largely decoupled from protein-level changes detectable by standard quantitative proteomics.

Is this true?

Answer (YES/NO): NO